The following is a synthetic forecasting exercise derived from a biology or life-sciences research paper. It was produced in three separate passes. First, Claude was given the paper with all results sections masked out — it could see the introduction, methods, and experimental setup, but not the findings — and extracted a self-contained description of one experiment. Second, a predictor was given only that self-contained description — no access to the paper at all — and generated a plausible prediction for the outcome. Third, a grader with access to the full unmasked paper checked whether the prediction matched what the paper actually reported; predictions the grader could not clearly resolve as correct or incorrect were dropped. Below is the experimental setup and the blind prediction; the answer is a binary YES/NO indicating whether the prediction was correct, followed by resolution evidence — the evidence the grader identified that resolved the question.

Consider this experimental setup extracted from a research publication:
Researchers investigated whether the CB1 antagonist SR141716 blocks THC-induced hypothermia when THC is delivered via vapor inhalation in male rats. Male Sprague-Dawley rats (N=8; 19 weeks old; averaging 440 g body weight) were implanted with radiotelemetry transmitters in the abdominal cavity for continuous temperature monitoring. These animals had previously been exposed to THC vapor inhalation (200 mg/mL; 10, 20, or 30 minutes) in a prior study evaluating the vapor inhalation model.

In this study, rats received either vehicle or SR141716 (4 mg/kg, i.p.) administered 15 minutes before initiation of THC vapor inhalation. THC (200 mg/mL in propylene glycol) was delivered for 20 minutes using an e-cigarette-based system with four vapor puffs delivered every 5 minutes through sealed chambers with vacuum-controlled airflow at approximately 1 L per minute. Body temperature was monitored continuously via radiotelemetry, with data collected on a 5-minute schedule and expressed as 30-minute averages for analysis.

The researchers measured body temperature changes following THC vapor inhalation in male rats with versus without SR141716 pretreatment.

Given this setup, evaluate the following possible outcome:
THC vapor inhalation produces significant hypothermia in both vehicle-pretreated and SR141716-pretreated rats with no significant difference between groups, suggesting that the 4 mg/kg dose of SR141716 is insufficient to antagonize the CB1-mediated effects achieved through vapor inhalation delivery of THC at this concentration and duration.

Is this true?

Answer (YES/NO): NO